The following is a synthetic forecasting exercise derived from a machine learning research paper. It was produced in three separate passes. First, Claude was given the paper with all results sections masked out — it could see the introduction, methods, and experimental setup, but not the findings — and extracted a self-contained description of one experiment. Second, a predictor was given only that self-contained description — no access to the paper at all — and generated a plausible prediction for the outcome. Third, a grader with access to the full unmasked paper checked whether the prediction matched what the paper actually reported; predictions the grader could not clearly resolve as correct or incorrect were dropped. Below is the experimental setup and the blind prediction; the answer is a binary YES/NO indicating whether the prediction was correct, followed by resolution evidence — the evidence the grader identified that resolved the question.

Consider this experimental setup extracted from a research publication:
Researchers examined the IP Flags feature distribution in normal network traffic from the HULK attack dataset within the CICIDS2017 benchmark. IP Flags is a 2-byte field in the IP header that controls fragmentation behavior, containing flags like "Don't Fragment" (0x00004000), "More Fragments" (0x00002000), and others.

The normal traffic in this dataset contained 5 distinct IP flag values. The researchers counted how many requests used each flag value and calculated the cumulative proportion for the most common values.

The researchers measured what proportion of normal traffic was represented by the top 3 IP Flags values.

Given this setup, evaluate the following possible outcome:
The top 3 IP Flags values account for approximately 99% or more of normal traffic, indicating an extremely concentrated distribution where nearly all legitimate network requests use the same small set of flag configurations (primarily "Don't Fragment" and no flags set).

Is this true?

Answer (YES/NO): YES